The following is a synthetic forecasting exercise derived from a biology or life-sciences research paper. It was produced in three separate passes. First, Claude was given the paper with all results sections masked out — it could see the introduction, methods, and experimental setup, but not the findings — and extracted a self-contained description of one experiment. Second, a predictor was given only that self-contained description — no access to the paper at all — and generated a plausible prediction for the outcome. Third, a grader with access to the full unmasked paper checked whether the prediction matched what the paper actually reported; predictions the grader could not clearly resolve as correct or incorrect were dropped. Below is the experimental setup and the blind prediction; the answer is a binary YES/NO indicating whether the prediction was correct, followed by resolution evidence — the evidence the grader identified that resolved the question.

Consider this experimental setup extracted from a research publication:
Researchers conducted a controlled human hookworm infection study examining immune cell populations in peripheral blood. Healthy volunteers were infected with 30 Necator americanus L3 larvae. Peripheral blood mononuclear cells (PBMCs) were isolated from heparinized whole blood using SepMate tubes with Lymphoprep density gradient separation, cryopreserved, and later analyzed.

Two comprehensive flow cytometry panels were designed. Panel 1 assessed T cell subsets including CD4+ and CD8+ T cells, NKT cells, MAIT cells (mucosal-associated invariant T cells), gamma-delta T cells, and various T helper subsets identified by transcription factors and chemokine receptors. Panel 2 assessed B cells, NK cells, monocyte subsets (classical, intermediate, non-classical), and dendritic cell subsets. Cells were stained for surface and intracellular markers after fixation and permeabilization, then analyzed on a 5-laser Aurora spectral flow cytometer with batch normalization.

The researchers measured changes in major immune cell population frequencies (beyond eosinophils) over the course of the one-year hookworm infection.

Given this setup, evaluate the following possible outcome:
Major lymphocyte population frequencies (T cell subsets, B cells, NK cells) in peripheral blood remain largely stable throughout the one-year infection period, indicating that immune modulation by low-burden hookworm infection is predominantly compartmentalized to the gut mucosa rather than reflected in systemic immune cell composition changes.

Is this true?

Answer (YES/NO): YES